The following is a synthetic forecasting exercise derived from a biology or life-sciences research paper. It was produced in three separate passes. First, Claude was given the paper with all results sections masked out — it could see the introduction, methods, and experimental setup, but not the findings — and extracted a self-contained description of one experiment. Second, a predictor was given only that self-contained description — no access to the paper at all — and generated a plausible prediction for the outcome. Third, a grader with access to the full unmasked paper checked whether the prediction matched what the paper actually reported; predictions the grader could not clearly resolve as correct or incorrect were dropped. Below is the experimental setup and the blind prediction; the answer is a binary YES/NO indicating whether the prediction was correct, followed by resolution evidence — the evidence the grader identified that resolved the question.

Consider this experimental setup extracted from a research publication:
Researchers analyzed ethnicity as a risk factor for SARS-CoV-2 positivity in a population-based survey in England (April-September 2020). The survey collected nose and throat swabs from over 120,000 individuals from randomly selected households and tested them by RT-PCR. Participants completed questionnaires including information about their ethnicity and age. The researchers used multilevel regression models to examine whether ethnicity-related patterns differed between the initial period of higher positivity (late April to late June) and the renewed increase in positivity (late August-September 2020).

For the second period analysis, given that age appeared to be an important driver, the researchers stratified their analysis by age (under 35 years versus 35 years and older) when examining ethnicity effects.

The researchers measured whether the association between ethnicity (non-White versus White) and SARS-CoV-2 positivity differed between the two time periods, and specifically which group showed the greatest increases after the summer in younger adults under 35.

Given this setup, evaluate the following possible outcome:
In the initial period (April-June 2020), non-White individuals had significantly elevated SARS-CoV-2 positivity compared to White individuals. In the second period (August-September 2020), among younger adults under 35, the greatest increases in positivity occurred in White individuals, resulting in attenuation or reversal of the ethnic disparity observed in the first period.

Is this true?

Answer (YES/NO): YES